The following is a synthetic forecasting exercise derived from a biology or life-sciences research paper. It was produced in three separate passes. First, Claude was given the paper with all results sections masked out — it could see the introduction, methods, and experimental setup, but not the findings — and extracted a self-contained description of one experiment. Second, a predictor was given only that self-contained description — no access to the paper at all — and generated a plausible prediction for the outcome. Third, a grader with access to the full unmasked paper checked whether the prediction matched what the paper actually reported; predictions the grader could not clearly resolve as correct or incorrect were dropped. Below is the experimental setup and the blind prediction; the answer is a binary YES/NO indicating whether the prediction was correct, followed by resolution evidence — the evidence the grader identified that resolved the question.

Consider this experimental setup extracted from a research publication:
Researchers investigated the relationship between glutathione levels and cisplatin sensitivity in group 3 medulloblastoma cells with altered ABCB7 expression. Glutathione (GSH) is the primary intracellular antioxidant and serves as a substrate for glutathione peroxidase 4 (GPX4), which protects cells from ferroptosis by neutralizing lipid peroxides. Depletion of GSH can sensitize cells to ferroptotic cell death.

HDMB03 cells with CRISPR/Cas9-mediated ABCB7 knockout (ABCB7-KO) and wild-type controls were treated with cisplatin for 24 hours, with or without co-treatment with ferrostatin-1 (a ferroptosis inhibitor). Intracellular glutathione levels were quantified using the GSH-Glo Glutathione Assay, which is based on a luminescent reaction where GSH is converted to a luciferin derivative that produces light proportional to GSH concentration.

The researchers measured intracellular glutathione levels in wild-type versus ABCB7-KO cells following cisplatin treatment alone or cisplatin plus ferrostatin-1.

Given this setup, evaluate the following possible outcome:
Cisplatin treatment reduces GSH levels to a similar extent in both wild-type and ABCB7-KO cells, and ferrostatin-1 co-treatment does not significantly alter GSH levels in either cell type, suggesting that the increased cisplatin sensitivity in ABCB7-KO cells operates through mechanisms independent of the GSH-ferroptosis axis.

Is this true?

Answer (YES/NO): NO